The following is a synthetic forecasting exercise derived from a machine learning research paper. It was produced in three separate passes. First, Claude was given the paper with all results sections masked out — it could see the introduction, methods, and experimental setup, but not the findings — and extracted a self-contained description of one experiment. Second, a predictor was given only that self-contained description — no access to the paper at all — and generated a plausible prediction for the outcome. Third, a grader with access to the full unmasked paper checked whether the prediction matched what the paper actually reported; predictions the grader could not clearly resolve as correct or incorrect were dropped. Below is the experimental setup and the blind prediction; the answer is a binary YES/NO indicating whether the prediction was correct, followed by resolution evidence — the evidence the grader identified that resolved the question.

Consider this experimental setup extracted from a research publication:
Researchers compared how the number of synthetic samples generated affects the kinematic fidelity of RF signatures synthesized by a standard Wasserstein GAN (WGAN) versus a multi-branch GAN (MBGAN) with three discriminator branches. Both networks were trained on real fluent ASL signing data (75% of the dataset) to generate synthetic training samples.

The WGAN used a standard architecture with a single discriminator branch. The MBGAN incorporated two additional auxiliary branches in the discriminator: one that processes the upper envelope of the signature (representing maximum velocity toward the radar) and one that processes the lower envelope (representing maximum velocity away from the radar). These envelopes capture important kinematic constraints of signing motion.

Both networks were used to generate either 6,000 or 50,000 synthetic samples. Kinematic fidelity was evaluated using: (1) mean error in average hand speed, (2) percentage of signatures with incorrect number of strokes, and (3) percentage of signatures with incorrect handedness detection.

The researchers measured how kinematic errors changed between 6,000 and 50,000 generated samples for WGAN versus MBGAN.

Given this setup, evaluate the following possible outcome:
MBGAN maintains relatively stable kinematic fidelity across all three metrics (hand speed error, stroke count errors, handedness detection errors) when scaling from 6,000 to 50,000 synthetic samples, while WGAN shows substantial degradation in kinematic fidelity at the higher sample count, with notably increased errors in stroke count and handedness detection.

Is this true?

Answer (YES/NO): NO